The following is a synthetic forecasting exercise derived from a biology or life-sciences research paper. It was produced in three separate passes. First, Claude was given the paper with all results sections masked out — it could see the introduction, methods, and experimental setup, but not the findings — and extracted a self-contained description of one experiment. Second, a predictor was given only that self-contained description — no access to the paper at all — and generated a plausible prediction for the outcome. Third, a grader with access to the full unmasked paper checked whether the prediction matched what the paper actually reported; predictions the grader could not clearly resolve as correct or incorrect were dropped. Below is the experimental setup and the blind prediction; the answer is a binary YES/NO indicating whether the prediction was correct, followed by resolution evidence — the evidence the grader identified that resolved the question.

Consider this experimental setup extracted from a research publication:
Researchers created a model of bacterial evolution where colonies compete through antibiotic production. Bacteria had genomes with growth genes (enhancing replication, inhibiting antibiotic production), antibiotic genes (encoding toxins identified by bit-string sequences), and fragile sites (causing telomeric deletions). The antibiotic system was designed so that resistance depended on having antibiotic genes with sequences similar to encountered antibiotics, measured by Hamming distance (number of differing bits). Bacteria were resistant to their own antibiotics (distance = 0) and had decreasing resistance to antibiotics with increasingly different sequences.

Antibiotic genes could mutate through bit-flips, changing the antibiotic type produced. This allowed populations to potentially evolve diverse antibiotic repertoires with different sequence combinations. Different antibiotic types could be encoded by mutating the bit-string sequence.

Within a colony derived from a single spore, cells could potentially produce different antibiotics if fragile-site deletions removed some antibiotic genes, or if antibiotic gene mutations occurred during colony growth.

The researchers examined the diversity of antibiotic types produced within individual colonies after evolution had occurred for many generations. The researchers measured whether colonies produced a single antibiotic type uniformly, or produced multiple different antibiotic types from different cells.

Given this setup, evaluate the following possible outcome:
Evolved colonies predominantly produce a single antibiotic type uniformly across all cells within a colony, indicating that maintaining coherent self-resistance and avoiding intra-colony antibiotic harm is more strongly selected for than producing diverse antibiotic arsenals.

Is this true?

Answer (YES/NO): NO